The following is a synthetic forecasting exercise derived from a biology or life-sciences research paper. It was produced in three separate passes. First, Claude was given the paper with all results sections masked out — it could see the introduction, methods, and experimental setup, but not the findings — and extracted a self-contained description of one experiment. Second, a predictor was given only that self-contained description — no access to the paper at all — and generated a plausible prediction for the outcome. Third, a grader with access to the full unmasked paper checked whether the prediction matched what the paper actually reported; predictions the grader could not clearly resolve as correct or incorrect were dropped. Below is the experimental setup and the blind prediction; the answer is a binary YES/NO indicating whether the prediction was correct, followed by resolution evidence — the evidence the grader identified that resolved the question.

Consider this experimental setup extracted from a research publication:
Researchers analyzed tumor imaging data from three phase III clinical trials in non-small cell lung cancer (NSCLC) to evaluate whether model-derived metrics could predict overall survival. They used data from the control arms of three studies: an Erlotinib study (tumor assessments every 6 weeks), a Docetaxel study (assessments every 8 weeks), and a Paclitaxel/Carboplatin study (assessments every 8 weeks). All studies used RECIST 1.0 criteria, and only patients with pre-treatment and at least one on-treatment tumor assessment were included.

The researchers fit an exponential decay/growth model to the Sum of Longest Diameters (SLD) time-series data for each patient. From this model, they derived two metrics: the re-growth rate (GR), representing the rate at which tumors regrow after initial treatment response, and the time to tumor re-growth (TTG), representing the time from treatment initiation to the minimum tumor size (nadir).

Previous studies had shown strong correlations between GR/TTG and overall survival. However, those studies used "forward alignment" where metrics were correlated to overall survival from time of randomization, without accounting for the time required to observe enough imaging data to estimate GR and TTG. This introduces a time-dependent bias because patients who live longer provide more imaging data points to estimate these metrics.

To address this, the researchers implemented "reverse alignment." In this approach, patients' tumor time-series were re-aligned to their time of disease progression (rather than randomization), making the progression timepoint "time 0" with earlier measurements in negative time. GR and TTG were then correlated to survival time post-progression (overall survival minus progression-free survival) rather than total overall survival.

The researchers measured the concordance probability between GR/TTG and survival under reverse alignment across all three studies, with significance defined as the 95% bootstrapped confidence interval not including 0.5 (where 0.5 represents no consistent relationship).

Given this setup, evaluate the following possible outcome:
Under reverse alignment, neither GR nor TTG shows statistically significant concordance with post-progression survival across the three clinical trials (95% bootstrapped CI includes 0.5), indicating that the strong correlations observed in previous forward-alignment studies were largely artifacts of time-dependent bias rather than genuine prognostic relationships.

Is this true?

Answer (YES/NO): YES